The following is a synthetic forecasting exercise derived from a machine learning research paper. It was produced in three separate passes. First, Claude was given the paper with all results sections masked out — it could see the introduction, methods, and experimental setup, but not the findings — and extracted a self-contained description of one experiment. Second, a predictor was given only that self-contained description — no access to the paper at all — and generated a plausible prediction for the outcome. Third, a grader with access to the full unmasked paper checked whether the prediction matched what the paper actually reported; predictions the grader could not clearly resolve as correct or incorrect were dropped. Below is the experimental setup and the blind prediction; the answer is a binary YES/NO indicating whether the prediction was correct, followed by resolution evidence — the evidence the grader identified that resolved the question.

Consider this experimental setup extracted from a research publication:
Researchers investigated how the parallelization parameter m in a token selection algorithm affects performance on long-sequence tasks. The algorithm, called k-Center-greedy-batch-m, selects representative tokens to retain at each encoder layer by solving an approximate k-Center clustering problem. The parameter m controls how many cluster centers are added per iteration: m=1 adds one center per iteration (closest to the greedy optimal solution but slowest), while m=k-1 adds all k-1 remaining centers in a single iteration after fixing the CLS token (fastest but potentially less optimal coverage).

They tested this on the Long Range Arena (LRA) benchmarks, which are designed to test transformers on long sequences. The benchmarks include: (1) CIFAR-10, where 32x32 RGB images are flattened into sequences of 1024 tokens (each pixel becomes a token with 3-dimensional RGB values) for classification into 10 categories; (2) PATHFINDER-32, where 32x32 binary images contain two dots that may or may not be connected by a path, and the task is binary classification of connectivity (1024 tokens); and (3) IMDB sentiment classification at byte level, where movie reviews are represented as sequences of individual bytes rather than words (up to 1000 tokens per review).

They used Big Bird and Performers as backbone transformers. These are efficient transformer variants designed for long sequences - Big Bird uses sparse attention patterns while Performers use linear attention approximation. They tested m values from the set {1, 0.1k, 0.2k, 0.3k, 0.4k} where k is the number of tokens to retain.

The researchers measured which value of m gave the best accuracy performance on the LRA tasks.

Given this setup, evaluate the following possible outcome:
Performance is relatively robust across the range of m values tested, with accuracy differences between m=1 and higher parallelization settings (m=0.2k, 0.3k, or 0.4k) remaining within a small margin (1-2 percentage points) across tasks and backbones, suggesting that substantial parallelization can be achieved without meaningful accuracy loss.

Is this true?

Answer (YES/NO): NO